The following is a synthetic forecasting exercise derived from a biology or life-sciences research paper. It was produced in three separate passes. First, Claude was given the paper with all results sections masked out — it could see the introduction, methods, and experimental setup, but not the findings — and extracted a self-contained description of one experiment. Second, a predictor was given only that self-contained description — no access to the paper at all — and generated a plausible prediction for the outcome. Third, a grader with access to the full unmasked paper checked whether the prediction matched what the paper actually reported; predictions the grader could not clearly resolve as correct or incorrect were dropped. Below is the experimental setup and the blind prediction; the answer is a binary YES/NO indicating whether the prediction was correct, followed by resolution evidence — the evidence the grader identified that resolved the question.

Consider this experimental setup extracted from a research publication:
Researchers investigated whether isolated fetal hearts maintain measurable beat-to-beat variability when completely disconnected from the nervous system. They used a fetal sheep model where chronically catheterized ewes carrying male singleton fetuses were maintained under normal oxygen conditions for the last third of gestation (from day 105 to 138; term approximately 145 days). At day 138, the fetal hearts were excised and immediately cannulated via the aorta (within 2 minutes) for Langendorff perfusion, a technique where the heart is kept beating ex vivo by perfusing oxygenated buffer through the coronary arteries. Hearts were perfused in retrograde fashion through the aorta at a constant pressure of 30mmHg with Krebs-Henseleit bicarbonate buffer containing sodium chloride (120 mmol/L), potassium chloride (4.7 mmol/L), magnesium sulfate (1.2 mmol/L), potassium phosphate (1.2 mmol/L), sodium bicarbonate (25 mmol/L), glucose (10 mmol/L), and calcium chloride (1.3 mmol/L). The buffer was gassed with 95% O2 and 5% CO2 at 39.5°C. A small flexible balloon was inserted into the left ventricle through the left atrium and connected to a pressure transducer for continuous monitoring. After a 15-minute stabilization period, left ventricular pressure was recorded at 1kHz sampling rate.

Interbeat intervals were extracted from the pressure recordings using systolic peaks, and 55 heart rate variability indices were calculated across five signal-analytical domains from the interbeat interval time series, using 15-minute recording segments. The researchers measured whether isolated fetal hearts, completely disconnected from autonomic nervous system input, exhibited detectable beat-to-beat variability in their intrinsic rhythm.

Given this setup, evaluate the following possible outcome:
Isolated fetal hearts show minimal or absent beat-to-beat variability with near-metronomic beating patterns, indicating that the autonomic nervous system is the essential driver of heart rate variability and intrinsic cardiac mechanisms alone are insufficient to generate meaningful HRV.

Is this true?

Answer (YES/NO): NO